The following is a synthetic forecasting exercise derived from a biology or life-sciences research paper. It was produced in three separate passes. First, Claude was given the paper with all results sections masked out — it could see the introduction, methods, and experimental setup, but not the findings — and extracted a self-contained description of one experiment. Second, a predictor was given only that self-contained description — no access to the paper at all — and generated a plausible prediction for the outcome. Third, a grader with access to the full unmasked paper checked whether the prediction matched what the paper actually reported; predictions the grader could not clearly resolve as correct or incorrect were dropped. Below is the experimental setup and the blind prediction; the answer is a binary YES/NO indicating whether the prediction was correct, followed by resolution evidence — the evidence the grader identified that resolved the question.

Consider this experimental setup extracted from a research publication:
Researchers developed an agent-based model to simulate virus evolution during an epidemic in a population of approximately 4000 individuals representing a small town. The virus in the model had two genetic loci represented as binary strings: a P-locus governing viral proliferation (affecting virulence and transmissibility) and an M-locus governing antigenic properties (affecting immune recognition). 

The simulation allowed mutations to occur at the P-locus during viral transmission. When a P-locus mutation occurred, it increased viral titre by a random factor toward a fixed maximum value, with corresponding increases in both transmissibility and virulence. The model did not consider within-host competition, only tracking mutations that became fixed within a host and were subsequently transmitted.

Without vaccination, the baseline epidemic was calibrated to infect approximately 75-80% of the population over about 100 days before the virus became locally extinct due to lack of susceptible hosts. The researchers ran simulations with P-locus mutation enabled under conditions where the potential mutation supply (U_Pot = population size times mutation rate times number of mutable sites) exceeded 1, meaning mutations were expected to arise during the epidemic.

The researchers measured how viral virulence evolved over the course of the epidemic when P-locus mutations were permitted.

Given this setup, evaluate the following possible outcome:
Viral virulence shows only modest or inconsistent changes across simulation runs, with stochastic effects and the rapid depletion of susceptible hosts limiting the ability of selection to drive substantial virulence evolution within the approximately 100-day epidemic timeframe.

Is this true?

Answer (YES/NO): YES